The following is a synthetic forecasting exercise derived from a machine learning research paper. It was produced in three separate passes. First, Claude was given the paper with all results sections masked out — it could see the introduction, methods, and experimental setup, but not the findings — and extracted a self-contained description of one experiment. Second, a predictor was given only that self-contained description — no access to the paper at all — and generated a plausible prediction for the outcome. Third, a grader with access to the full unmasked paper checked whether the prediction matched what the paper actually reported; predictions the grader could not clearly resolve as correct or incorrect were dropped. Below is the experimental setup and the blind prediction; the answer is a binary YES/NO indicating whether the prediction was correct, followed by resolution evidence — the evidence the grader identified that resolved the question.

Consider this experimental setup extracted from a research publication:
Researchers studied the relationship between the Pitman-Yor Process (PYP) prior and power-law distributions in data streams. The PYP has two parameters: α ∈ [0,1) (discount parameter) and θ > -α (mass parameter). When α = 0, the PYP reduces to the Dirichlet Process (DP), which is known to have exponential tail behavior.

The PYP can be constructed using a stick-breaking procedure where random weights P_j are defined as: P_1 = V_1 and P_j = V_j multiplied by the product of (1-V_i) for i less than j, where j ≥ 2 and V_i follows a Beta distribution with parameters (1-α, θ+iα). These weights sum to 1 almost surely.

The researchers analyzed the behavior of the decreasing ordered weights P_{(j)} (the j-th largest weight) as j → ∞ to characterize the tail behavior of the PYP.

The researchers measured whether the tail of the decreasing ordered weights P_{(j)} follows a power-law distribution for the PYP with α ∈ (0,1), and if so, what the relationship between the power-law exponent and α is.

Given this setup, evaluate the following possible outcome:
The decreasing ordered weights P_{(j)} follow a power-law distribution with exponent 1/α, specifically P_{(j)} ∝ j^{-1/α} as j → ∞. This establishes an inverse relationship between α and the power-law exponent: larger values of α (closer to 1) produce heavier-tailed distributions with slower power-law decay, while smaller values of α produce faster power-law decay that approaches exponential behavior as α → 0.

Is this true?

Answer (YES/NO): YES